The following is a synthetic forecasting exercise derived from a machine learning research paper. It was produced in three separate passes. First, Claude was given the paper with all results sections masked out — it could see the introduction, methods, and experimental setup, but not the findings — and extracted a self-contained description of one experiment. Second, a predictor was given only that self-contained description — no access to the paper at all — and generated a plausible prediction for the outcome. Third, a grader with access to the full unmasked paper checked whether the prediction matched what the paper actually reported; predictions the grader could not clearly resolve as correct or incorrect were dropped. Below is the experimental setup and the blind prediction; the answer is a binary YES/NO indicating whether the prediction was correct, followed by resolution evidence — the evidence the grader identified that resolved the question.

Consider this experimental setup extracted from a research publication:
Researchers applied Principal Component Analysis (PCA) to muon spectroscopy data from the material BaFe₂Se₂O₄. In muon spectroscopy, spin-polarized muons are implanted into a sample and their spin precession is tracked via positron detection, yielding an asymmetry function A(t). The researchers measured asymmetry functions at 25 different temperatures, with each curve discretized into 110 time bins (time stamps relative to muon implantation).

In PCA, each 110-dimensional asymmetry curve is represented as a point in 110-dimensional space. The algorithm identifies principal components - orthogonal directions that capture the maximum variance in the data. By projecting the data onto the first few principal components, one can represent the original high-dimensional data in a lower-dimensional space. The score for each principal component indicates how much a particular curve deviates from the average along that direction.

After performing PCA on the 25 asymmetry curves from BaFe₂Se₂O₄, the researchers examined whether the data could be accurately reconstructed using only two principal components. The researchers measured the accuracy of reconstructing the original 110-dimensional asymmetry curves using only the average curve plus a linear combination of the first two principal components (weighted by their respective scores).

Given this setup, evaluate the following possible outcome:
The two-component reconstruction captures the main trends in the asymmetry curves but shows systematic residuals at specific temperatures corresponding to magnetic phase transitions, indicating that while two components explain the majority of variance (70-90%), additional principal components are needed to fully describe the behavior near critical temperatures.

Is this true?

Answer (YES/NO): NO